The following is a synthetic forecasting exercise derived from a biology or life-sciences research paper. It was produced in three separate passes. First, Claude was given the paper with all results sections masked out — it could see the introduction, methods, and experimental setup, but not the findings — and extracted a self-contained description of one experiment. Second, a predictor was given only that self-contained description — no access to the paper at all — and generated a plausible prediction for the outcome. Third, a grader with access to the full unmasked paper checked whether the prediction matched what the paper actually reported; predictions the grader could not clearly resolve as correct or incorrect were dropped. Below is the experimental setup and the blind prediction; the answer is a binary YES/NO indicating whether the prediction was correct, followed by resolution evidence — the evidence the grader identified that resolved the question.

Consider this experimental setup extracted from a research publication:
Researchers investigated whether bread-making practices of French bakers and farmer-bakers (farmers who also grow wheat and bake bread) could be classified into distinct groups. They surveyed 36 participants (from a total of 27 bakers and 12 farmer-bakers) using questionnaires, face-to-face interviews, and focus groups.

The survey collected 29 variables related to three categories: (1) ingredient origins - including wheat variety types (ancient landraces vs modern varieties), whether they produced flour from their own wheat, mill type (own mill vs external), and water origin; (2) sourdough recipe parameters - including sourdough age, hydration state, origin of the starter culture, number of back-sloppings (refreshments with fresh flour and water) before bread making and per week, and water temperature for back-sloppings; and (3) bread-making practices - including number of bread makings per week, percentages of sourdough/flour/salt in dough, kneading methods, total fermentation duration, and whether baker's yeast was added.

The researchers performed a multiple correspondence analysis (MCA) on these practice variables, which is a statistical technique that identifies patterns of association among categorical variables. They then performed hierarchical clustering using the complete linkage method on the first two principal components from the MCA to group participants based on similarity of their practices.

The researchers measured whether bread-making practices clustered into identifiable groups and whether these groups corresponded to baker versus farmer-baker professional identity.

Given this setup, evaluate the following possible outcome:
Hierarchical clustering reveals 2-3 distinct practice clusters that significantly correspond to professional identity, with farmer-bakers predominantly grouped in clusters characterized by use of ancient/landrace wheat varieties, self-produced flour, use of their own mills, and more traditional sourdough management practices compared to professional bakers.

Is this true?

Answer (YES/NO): NO